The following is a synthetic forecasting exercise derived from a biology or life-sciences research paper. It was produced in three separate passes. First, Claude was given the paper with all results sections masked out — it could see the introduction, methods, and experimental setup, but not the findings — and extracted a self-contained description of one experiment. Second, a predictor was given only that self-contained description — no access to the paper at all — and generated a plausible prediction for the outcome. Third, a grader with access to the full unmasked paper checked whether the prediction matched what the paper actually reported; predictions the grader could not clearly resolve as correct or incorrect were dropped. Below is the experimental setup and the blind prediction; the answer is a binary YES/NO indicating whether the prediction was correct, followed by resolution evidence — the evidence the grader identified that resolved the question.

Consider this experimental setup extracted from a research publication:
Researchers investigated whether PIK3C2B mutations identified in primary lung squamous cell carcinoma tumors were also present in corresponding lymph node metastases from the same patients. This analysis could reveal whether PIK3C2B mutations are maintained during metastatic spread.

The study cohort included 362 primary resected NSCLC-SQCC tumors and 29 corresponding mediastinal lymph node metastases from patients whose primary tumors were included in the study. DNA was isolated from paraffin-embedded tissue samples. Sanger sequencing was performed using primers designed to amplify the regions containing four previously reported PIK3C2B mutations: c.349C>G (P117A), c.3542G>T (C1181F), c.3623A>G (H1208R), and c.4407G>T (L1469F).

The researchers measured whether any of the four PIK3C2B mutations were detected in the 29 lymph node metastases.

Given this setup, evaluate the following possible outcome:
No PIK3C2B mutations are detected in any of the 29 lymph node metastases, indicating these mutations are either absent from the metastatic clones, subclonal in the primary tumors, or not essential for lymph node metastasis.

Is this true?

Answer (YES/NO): NO